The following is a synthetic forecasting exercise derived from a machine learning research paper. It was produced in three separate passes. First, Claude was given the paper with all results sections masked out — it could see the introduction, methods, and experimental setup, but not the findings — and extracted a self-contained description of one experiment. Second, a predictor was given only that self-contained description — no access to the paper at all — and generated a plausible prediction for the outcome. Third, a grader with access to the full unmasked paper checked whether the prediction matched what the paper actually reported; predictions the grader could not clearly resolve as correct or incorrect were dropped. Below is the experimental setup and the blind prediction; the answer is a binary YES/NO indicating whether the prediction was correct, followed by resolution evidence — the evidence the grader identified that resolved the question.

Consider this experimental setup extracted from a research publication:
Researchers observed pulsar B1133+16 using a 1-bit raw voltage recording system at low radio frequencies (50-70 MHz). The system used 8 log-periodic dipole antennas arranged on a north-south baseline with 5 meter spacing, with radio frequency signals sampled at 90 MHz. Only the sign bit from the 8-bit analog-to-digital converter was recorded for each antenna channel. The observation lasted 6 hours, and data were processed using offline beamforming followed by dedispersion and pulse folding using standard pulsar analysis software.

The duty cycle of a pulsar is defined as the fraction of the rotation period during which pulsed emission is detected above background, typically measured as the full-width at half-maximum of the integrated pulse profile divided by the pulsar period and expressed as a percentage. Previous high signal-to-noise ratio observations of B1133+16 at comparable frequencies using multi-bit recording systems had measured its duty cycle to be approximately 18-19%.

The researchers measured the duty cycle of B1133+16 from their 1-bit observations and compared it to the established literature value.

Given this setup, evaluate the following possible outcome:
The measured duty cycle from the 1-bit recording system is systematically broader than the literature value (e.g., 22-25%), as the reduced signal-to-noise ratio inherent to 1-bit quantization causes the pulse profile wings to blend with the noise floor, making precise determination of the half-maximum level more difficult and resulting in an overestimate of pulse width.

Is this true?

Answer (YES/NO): NO